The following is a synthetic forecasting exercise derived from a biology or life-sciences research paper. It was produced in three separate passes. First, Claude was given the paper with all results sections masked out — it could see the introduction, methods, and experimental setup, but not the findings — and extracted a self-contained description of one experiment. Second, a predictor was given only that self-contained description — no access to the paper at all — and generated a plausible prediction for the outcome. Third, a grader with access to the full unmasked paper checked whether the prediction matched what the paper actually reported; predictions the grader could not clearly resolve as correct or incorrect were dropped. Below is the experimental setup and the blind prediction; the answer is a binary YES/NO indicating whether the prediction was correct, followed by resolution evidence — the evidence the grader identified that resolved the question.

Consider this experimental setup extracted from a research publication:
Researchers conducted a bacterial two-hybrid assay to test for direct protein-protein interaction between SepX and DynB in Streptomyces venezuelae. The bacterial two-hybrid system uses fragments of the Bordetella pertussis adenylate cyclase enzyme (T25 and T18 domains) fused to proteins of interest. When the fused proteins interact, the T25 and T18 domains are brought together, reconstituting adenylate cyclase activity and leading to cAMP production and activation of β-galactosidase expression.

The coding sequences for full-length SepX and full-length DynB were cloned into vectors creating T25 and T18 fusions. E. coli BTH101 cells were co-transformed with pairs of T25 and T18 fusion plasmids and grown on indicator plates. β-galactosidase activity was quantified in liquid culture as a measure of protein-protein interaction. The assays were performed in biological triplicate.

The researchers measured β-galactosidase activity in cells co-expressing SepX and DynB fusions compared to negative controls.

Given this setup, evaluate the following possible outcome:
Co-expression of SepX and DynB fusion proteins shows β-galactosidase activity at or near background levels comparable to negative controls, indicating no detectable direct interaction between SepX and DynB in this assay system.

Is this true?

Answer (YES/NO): NO